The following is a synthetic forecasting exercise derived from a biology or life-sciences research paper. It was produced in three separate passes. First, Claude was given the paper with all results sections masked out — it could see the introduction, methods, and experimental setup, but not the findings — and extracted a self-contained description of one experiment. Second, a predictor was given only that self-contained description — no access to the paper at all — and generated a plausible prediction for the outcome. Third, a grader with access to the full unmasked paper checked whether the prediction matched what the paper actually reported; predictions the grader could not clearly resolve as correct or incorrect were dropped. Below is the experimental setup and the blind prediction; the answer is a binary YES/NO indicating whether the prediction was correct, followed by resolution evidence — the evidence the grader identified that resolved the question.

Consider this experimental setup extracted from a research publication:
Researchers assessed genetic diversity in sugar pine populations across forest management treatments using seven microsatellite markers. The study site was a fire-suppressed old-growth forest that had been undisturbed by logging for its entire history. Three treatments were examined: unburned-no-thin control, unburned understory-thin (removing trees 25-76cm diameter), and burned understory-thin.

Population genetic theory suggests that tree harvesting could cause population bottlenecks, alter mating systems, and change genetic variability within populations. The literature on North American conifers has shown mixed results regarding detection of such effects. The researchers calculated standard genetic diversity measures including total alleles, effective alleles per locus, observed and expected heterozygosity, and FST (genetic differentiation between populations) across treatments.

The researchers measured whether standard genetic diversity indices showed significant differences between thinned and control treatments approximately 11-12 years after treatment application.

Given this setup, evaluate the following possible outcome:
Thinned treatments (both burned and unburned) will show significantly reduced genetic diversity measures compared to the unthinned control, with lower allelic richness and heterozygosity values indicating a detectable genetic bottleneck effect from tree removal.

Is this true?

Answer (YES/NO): NO